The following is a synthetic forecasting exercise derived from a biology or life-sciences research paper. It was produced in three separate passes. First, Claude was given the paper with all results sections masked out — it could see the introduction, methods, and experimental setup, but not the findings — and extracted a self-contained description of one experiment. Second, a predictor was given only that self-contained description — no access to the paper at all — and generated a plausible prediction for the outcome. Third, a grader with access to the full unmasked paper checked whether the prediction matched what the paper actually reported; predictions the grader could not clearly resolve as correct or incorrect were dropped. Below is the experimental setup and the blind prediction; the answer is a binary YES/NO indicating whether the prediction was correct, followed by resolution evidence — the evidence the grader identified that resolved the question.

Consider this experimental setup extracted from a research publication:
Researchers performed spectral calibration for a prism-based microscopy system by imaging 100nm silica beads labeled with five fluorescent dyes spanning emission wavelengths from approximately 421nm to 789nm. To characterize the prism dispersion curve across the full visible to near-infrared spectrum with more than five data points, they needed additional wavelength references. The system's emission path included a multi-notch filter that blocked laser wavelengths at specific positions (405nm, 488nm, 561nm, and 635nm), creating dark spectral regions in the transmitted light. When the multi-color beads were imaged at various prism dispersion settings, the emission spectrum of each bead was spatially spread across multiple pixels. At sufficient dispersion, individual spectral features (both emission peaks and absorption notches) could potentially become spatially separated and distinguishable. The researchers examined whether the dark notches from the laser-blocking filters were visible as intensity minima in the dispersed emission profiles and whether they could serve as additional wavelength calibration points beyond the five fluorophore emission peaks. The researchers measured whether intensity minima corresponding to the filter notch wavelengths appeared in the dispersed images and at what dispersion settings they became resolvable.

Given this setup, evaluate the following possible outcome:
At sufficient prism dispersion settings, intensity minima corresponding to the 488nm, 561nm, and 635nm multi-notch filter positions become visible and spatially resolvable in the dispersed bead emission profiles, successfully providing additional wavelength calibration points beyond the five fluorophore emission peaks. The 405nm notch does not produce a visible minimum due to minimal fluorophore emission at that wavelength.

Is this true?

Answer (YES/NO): NO